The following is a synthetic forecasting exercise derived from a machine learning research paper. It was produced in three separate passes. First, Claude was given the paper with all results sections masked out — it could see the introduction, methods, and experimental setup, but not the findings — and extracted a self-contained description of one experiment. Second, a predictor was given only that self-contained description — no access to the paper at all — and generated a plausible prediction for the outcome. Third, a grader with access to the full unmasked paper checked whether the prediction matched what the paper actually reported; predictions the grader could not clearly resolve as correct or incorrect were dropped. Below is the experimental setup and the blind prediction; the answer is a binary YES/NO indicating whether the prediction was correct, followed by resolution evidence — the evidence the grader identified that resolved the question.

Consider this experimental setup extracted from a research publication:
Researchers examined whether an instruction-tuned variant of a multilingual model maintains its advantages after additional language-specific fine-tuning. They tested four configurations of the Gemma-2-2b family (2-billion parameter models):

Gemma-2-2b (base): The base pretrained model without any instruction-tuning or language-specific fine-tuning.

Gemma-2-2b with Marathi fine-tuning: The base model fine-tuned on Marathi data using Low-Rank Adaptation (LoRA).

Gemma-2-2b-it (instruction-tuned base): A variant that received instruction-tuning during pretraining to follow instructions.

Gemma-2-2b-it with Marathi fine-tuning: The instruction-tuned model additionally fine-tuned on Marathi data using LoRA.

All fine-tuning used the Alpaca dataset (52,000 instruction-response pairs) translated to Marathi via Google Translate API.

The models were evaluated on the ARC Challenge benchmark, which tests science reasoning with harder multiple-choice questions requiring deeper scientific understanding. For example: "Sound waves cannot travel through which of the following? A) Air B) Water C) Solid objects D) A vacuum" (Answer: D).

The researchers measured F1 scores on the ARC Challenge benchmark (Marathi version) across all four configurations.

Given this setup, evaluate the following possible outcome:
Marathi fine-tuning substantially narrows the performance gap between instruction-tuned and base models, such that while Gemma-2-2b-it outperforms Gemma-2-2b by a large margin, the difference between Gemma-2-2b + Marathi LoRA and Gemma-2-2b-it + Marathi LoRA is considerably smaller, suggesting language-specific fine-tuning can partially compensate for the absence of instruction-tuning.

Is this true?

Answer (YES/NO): NO